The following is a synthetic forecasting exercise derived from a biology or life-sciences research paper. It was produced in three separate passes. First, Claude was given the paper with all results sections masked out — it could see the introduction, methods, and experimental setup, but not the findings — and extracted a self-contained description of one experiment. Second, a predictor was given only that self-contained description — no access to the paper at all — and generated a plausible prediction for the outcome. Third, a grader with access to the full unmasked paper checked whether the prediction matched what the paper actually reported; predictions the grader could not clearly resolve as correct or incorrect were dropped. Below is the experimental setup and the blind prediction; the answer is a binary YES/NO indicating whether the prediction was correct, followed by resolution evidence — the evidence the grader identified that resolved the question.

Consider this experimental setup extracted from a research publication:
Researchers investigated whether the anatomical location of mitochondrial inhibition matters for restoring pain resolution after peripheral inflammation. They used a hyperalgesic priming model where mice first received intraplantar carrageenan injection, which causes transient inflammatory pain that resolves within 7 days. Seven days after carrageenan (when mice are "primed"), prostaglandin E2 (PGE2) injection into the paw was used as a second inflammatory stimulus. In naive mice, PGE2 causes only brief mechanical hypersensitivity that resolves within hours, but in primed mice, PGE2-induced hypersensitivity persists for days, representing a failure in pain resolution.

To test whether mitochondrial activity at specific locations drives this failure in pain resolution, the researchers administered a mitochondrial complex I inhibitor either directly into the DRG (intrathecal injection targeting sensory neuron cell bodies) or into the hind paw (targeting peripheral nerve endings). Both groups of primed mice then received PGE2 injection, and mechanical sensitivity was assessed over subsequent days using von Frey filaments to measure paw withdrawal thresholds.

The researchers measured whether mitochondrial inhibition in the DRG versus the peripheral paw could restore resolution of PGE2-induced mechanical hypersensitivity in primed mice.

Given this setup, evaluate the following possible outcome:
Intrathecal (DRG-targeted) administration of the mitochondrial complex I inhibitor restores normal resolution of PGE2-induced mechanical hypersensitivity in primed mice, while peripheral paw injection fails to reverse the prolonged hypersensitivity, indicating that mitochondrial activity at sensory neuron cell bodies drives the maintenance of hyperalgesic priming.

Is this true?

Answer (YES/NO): YES